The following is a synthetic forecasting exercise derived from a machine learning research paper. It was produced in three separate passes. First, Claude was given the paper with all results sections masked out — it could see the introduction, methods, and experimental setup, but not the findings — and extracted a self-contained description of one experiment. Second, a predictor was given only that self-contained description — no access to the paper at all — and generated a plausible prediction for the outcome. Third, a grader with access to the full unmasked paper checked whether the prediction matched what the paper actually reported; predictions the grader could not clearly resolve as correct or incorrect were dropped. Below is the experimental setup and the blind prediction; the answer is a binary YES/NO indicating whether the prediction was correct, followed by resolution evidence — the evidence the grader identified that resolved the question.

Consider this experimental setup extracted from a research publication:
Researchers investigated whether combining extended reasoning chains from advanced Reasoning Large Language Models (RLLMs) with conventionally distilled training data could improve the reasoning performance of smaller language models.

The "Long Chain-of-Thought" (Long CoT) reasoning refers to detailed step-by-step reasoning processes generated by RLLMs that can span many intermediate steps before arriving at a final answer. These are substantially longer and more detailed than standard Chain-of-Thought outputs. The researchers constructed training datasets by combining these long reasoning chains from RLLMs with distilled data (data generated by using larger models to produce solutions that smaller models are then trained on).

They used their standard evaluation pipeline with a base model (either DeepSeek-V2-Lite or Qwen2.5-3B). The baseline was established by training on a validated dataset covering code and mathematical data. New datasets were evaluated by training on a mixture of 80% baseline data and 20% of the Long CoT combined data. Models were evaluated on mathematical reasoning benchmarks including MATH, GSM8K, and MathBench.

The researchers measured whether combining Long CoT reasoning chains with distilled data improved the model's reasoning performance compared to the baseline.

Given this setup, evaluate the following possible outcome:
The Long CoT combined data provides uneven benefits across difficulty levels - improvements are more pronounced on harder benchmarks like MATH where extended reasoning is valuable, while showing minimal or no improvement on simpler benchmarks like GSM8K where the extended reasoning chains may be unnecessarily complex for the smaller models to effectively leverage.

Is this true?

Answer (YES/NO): NO